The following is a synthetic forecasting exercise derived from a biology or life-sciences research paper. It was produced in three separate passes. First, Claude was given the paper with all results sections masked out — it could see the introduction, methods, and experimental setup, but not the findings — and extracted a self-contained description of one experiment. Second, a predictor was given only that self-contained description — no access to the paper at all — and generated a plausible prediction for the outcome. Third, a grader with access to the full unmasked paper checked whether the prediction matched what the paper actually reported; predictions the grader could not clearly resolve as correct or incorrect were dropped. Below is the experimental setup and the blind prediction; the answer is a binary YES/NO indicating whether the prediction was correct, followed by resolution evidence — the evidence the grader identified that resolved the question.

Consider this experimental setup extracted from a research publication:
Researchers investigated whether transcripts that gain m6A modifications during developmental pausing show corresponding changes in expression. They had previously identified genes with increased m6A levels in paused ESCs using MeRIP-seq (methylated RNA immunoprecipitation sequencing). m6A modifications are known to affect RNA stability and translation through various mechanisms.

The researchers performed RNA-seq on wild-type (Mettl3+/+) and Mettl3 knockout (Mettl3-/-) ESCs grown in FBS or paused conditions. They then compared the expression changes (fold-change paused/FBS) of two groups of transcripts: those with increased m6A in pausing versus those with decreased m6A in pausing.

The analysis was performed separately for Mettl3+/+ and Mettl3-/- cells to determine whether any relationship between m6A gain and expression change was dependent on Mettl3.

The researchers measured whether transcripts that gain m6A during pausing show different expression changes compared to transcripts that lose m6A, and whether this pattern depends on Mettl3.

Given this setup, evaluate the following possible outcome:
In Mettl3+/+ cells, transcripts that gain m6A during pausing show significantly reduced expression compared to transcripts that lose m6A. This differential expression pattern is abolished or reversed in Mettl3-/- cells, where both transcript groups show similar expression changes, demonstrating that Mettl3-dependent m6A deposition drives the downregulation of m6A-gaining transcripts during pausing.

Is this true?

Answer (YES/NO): YES